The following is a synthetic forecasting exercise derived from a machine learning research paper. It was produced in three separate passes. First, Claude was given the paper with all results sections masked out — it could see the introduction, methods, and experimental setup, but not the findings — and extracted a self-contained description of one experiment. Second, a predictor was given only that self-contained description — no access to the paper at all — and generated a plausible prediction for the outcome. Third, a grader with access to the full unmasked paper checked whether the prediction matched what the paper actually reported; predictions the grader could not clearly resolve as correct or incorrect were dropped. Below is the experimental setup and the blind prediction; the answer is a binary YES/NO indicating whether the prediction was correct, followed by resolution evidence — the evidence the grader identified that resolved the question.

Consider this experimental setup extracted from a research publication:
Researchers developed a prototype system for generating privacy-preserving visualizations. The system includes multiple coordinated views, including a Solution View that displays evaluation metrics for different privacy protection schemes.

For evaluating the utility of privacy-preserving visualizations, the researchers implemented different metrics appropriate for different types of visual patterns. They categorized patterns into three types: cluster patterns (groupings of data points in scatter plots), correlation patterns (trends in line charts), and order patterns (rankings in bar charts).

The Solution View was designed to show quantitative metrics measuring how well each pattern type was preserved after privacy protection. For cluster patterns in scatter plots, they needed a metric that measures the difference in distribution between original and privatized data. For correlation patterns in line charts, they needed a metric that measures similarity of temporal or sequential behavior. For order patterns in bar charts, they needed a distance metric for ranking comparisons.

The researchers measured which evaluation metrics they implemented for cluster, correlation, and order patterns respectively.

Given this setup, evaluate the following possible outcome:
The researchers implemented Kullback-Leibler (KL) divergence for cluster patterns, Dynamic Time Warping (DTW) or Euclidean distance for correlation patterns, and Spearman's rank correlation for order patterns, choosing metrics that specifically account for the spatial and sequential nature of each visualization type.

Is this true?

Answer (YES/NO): NO